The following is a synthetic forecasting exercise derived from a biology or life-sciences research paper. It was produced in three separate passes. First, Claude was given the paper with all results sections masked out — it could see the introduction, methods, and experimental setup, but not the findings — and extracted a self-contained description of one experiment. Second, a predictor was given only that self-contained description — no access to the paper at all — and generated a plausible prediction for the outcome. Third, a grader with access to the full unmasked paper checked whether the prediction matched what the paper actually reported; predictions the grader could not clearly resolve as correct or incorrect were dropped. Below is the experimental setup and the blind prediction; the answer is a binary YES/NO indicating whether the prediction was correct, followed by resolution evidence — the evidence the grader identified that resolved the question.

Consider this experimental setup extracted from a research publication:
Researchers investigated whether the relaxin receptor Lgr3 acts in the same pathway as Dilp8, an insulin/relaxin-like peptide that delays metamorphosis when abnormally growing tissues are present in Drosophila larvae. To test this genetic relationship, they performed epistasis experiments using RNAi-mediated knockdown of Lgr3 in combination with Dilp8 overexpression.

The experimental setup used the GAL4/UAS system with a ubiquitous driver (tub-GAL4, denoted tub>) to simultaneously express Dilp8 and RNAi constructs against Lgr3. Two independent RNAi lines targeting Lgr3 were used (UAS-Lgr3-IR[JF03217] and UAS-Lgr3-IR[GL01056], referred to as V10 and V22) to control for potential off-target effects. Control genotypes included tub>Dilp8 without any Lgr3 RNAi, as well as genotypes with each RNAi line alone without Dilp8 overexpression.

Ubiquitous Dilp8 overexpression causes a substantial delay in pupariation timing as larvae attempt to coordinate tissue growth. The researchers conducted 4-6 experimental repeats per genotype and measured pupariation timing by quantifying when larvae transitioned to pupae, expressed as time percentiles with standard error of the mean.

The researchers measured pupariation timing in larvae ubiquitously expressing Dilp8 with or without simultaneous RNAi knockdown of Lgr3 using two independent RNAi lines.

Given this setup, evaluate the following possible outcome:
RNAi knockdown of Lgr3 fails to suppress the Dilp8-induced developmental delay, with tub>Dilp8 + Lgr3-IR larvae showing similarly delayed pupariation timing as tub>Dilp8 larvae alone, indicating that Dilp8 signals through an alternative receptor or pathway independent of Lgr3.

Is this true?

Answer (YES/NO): NO